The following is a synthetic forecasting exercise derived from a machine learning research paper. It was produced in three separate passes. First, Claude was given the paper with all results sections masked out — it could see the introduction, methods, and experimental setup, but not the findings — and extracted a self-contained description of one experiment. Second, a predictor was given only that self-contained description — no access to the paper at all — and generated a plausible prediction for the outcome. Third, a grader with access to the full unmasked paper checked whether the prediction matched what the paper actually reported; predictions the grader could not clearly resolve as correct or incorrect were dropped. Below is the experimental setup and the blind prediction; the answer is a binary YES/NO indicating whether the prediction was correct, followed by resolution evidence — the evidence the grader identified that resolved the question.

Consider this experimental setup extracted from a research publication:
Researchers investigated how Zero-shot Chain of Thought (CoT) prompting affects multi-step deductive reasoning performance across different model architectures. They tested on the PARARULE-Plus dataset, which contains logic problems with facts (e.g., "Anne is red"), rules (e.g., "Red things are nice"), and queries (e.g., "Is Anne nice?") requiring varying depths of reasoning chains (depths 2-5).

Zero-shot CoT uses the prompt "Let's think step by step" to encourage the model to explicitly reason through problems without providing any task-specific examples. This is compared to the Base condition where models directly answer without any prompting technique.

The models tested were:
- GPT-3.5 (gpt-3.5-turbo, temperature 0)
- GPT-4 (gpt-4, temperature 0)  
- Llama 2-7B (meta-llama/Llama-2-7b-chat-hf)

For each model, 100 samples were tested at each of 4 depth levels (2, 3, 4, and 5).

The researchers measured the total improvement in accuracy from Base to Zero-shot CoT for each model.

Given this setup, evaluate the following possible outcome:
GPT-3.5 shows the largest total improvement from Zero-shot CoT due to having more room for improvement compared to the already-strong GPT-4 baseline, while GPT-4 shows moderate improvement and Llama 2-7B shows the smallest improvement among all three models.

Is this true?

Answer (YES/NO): NO